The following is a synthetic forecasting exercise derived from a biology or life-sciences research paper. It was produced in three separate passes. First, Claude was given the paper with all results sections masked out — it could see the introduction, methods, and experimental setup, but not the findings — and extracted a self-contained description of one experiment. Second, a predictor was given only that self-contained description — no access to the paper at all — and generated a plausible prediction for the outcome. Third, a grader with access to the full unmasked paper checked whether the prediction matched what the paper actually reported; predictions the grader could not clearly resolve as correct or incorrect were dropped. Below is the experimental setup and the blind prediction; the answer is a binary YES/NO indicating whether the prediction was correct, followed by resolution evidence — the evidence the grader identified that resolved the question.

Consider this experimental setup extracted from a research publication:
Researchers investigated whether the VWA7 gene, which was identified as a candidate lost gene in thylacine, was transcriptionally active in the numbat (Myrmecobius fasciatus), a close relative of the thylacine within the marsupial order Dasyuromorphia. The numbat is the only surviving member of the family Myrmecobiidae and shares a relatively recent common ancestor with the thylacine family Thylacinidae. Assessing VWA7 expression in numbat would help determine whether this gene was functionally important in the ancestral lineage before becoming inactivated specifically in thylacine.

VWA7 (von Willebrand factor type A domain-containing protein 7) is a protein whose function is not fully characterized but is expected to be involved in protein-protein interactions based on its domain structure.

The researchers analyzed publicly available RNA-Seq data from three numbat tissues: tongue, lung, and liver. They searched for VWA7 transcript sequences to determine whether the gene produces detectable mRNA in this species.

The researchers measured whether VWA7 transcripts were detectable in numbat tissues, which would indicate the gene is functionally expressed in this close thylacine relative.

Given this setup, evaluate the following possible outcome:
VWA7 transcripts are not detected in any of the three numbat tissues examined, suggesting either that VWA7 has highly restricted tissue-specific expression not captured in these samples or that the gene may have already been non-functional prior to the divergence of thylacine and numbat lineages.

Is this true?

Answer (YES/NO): NO